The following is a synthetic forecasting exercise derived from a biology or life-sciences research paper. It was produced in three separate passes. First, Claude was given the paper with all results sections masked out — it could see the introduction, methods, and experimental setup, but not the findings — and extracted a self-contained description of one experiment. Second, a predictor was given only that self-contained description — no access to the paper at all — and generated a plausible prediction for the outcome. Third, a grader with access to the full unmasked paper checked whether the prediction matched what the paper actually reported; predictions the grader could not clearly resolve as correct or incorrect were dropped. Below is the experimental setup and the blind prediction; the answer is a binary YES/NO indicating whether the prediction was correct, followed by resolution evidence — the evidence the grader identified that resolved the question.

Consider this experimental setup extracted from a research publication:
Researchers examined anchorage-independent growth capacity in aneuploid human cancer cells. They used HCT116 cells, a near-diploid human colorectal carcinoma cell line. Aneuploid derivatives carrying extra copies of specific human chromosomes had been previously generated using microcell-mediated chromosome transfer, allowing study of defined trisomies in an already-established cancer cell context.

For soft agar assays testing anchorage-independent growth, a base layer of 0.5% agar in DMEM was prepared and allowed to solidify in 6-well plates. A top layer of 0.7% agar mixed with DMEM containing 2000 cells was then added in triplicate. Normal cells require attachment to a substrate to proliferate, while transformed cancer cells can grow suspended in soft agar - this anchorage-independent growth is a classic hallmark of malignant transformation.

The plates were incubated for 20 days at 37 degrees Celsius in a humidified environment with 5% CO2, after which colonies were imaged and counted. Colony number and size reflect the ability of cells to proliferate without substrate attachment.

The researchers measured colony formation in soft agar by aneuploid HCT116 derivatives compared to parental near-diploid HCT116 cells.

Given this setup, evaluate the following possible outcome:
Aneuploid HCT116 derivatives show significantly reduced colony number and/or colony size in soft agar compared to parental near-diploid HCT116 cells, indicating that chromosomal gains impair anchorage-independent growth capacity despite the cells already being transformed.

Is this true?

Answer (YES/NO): YES